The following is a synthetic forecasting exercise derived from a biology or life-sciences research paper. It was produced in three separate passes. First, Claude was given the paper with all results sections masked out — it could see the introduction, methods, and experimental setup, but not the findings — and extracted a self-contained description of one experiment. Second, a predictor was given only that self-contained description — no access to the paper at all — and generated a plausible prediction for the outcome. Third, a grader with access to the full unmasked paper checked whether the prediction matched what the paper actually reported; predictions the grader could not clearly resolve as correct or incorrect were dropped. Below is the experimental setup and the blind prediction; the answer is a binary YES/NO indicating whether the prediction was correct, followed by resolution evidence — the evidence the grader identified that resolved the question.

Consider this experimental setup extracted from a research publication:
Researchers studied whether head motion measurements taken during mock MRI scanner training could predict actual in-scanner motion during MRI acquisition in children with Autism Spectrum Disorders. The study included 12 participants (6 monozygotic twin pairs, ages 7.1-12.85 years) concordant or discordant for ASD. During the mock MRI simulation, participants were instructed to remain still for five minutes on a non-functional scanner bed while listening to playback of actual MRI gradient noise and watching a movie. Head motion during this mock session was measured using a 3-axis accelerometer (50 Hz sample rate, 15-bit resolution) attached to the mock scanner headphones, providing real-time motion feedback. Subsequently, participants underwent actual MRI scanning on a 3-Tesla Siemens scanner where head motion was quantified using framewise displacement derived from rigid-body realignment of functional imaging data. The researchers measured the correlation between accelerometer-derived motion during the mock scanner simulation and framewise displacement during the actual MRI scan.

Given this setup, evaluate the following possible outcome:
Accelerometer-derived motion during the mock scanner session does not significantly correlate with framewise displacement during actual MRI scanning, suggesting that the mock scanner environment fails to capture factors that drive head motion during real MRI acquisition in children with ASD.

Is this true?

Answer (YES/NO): NO